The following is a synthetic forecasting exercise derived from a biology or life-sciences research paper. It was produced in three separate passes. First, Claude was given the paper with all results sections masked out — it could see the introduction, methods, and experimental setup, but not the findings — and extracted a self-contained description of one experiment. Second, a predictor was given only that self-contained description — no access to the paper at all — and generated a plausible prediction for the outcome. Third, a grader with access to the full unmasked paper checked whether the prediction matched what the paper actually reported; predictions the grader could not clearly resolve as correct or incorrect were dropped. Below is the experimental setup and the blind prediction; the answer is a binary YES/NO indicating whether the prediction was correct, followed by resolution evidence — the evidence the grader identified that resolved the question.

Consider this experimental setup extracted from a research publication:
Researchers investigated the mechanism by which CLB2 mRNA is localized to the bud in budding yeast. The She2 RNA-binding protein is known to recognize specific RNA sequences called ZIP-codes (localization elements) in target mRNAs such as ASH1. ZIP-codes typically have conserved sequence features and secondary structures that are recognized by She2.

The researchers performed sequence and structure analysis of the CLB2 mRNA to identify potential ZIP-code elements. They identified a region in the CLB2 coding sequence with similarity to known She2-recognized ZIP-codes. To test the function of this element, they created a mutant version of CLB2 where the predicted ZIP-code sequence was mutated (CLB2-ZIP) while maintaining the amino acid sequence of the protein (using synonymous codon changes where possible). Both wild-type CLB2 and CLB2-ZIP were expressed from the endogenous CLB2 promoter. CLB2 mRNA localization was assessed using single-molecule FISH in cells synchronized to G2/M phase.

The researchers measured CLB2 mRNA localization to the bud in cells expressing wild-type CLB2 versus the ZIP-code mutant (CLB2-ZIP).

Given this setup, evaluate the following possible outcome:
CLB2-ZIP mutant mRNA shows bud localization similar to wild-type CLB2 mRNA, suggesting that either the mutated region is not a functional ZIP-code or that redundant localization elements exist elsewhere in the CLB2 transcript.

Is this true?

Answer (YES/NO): NO